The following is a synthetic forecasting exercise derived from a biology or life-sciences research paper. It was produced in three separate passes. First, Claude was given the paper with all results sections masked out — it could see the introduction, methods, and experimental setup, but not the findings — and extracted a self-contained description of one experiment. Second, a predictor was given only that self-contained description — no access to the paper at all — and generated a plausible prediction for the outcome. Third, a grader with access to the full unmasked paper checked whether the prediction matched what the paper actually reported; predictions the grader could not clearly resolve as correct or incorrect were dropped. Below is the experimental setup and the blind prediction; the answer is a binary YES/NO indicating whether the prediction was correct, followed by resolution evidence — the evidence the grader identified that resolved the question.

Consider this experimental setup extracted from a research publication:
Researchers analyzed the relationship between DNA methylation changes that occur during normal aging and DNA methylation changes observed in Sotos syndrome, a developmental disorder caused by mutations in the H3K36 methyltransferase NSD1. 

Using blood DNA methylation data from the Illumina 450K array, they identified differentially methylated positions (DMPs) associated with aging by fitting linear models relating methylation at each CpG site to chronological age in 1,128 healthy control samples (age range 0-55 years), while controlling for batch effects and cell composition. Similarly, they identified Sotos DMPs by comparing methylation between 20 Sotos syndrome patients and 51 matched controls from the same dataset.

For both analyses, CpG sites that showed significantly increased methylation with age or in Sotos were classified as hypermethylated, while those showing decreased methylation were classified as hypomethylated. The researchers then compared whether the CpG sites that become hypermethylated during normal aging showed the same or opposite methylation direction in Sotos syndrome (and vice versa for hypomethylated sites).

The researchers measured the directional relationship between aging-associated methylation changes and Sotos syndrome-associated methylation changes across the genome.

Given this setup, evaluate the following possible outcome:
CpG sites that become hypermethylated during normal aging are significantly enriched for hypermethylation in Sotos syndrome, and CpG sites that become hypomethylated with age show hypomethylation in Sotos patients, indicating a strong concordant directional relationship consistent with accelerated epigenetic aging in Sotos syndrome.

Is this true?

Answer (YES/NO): NO